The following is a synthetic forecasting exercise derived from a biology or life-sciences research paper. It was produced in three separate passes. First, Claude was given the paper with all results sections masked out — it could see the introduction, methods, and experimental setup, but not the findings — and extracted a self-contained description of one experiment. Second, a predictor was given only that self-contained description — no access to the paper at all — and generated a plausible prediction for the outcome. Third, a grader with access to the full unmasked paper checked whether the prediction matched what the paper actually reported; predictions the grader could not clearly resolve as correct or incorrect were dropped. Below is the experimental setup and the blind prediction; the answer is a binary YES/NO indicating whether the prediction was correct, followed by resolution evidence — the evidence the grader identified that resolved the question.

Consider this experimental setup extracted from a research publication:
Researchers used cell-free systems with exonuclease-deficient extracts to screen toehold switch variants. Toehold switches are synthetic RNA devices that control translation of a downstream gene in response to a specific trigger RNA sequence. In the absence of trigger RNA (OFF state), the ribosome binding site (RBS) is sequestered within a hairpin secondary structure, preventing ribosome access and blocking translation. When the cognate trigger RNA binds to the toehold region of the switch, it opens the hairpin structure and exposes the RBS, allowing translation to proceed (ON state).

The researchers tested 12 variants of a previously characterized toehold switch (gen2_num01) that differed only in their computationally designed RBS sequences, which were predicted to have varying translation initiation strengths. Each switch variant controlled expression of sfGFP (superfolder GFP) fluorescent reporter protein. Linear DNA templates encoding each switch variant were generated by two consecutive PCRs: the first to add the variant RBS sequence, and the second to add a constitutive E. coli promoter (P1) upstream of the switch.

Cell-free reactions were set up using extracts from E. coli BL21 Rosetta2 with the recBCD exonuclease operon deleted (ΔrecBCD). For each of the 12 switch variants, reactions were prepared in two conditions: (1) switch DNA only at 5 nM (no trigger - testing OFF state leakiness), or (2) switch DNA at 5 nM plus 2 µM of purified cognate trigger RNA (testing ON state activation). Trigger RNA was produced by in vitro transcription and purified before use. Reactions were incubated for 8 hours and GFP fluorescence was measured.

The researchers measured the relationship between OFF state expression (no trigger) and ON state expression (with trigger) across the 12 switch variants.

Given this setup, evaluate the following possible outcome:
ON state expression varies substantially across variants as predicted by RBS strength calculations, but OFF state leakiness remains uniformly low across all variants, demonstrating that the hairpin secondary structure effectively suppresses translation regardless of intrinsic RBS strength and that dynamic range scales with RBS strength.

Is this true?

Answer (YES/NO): NO